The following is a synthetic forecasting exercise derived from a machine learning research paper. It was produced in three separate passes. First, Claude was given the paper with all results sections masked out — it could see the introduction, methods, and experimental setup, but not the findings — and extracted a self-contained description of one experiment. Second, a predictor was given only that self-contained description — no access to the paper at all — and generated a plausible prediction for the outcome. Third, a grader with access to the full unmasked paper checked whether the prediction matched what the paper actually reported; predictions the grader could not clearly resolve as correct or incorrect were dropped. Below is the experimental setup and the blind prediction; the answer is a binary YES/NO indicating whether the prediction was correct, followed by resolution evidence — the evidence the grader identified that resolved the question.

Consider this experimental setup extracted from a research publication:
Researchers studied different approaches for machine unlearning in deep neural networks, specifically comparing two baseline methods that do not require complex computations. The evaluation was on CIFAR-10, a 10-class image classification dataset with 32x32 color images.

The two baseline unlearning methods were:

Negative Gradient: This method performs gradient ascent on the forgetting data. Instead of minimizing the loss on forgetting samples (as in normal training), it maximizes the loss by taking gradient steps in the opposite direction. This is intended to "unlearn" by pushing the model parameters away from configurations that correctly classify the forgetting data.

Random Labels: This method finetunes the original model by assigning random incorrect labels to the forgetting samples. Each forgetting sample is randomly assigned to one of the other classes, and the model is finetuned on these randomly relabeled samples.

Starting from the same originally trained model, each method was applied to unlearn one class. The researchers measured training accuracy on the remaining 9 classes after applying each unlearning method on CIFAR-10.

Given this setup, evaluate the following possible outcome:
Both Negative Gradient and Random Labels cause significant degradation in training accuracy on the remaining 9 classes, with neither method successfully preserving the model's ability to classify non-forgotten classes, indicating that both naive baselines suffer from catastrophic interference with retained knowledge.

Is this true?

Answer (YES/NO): NO